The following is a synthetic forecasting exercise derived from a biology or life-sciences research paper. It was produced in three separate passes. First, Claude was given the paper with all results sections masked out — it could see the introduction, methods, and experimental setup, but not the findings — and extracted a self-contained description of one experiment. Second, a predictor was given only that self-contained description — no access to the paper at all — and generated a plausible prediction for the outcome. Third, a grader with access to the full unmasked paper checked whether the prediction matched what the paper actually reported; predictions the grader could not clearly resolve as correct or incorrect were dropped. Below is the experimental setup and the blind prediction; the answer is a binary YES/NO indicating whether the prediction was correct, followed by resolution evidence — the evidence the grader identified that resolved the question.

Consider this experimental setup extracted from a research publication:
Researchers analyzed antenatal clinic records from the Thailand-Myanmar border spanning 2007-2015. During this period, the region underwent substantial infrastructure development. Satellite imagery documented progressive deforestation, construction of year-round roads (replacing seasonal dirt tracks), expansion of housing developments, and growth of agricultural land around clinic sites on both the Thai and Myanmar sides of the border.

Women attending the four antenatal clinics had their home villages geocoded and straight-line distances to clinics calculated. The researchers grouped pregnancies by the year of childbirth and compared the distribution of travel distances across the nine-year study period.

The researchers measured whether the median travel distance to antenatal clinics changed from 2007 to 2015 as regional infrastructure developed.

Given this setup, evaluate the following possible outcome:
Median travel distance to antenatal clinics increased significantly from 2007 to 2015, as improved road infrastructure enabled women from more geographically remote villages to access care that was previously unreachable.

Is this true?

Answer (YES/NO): NO